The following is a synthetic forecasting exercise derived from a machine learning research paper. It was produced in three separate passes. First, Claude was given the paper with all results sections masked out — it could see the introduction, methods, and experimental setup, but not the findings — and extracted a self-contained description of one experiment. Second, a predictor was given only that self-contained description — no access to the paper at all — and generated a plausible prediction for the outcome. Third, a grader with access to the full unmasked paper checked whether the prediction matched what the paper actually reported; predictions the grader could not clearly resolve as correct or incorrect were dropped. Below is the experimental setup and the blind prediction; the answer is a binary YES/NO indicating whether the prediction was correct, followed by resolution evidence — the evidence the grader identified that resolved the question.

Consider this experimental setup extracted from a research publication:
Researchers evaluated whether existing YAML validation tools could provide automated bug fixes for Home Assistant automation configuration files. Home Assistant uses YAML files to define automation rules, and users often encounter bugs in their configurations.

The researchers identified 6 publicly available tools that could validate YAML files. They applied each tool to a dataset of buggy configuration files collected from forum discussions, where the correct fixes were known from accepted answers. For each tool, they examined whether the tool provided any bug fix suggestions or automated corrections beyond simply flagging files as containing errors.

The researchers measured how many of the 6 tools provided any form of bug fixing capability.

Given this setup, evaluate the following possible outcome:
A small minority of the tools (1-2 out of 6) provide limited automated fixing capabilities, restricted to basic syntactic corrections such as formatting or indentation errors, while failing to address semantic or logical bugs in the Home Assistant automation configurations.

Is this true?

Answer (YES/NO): NO